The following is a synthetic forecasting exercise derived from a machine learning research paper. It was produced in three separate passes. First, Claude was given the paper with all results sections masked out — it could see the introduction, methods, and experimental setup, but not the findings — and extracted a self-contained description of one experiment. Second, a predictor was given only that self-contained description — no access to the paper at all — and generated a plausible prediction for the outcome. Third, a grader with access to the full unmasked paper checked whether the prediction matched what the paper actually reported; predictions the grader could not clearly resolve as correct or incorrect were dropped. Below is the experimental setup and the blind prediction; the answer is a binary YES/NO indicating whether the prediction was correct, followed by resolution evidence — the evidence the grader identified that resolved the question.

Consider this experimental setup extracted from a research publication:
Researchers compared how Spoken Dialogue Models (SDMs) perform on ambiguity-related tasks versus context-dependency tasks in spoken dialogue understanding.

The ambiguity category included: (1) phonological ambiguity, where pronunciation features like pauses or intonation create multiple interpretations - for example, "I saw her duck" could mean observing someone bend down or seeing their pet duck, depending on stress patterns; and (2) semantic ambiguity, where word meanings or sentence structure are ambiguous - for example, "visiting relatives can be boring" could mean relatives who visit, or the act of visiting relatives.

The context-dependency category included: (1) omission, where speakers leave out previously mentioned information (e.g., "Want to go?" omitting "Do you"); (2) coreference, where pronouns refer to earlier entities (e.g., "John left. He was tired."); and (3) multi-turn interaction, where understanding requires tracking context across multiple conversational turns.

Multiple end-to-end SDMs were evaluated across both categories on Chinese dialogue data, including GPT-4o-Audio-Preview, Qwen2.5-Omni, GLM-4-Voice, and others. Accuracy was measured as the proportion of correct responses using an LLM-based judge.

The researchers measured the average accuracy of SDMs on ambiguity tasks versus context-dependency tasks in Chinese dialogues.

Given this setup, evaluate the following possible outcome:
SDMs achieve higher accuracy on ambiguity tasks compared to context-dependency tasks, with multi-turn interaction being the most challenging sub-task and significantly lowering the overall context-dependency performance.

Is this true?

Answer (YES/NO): NO